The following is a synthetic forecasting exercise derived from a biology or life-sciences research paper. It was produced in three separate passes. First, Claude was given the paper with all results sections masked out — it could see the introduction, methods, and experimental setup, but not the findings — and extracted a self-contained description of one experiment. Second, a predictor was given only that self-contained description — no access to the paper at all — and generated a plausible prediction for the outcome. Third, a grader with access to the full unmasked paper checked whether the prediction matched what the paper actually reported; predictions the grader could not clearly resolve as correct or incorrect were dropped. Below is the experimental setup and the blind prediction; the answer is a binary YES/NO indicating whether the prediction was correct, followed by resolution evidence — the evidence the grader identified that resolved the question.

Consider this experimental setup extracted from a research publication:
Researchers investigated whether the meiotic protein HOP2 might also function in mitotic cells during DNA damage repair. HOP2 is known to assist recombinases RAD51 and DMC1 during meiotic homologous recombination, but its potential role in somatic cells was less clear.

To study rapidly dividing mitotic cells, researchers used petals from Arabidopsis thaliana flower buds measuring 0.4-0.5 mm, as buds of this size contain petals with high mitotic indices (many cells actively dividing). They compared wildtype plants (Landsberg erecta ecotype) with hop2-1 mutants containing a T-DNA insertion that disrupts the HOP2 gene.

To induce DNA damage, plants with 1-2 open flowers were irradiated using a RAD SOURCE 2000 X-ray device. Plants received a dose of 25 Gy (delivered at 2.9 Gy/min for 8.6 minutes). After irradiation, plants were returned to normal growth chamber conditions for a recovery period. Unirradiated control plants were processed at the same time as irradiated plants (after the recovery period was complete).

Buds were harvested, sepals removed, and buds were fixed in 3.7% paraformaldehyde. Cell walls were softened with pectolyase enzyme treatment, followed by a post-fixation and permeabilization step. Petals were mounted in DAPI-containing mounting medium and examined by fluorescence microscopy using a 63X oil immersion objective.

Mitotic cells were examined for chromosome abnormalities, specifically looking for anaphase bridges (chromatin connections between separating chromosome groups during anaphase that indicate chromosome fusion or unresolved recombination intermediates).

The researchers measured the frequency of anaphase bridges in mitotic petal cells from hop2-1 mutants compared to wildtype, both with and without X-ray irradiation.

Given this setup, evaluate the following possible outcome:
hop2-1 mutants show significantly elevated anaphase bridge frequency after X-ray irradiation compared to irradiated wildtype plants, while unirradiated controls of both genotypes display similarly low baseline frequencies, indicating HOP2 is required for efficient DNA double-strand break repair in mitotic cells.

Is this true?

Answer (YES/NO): YES